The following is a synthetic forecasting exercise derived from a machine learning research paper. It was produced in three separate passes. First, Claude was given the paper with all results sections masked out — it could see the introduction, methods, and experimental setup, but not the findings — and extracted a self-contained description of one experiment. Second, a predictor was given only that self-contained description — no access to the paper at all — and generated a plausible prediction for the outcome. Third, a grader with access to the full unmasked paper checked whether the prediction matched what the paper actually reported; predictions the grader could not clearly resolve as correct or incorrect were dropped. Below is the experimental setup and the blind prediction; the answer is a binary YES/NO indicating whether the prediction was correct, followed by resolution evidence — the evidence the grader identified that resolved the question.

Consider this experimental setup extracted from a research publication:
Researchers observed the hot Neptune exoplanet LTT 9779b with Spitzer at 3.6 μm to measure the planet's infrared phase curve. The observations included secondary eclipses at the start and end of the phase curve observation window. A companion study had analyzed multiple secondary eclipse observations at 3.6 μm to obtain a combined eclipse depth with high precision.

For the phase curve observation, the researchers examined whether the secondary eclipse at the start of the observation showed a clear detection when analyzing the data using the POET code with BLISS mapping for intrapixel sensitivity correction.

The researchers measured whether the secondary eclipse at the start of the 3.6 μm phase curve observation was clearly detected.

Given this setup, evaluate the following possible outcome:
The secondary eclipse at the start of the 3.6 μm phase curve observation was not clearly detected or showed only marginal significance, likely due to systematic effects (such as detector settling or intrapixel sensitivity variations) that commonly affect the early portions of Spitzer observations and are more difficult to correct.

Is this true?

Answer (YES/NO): YES